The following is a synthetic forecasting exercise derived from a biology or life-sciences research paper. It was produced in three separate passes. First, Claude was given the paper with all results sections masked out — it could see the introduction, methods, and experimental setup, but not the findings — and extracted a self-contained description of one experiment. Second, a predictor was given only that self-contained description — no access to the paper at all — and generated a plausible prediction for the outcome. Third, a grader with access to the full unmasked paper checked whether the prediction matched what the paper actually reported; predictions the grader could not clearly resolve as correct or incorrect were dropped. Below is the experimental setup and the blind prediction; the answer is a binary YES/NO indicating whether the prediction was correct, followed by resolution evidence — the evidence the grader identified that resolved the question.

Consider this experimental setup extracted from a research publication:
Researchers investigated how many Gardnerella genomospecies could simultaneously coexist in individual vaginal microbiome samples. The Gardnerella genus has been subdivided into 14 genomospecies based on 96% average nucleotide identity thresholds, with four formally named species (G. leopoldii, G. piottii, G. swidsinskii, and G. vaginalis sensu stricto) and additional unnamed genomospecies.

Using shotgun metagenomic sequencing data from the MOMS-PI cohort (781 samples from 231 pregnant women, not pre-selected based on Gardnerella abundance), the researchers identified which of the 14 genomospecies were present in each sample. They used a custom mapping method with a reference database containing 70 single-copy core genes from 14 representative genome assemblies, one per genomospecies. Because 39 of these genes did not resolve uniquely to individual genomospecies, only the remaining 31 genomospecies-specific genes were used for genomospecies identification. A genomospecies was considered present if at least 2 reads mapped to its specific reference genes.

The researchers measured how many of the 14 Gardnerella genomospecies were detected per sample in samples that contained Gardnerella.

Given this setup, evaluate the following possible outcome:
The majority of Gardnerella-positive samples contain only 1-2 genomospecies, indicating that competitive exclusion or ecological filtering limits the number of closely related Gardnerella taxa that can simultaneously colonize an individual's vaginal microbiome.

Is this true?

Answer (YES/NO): NO